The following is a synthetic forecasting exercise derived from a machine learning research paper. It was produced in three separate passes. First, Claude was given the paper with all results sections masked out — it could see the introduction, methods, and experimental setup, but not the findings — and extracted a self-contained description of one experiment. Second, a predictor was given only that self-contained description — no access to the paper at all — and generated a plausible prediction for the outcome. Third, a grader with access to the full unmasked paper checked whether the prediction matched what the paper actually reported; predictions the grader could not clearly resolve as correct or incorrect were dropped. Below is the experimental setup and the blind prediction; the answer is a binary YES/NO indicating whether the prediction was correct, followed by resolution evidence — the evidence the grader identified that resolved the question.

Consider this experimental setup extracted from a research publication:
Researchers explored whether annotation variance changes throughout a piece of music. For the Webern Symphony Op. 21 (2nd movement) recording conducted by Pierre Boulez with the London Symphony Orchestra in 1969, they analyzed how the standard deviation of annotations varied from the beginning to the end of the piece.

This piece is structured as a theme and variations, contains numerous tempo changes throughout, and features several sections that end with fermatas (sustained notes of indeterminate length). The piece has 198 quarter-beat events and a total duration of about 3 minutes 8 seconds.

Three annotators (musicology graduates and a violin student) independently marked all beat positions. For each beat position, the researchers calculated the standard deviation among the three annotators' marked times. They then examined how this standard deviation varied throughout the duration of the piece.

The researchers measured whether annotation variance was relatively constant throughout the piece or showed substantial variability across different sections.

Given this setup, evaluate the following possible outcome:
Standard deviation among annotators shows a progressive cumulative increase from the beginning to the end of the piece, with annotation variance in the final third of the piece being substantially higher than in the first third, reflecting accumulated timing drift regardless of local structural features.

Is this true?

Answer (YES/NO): NO